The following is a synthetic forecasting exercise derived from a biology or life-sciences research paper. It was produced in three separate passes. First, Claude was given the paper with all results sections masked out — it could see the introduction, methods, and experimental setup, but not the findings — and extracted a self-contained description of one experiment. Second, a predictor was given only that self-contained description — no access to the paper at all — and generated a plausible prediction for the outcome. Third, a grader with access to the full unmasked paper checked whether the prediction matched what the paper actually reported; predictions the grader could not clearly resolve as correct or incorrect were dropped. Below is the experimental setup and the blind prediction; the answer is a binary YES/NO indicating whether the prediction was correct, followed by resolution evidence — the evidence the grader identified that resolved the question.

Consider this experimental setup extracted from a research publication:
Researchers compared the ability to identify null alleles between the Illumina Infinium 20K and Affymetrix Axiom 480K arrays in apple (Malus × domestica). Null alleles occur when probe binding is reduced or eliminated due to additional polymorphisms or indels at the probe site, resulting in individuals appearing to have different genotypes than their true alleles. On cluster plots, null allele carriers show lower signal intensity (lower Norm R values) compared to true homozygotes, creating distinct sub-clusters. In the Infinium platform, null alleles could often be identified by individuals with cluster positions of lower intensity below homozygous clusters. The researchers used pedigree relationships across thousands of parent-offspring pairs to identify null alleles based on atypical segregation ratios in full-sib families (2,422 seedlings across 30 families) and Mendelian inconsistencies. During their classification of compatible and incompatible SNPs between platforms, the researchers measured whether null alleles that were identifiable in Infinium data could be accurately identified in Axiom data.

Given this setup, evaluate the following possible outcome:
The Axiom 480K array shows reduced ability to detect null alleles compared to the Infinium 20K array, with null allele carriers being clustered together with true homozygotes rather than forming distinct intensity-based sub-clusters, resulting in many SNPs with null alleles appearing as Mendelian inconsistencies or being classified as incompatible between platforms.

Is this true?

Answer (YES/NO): YES